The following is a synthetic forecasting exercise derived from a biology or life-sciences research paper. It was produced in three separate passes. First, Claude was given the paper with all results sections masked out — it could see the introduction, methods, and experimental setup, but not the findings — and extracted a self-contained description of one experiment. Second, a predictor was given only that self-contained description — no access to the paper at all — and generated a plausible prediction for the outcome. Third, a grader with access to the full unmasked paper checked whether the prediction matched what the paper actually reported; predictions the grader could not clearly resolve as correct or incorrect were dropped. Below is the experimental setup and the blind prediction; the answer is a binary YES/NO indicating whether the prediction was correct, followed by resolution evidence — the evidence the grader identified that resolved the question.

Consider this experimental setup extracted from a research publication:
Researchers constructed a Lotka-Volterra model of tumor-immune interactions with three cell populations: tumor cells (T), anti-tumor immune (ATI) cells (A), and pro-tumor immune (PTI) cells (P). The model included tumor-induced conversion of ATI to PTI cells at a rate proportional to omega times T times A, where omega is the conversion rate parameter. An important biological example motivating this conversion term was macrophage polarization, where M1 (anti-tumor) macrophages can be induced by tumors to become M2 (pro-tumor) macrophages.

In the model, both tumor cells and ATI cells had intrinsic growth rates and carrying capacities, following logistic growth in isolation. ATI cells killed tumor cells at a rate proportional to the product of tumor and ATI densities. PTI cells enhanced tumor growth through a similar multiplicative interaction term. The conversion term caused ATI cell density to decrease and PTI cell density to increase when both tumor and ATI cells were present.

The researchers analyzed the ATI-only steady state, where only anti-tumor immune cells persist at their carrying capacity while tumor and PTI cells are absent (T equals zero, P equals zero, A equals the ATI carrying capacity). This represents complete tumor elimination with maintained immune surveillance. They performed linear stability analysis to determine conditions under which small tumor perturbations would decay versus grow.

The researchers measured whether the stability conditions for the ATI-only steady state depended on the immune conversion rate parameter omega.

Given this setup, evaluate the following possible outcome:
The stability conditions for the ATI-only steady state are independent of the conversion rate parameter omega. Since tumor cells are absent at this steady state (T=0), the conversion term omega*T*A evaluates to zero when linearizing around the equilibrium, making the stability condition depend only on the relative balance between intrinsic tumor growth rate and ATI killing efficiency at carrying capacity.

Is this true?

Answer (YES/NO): YES